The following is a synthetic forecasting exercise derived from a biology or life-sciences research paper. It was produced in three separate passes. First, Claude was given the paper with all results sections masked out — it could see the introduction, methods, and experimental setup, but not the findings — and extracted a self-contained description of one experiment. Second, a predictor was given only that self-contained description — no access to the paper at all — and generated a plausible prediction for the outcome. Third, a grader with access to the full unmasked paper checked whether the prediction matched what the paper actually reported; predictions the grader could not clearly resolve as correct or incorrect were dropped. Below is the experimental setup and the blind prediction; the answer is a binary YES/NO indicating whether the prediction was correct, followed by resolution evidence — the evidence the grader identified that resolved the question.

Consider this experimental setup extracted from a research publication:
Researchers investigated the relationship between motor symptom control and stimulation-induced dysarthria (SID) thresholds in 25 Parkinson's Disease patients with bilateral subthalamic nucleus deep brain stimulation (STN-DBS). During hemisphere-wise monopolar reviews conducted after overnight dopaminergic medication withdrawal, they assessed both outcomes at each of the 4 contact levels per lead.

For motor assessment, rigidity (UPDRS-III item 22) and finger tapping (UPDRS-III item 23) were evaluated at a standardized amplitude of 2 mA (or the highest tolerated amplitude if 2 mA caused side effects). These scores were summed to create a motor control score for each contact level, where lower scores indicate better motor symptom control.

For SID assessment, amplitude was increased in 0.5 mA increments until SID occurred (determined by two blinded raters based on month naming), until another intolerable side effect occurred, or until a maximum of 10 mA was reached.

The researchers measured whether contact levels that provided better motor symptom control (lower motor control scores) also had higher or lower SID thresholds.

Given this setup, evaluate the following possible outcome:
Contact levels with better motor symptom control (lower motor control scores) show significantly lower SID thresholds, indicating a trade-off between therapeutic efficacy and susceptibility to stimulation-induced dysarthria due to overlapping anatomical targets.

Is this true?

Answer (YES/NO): NO